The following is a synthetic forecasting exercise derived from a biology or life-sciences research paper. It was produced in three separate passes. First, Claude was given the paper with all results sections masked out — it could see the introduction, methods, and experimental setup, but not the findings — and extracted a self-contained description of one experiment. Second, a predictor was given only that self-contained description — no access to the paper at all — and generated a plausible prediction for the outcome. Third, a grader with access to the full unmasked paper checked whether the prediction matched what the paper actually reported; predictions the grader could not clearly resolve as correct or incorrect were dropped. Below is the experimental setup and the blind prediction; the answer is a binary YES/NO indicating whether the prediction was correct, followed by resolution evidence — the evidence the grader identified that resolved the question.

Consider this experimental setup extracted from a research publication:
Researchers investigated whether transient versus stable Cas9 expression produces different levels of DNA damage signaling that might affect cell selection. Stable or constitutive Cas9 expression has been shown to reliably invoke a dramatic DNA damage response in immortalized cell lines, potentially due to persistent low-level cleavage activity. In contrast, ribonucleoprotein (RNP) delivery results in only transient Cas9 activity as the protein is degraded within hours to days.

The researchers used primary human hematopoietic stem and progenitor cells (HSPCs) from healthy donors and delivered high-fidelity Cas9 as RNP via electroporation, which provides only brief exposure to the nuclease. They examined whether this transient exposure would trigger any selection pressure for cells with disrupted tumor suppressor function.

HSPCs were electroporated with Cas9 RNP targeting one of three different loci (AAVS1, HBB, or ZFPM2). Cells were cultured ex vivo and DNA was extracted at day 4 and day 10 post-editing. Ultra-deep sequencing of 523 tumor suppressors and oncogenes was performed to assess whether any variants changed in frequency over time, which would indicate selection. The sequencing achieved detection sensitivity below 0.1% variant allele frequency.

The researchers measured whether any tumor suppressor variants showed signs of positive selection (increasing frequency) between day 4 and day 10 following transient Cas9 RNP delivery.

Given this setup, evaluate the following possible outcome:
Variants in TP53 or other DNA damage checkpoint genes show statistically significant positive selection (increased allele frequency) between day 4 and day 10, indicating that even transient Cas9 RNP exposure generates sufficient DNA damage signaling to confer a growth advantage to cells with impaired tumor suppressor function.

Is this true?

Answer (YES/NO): NO